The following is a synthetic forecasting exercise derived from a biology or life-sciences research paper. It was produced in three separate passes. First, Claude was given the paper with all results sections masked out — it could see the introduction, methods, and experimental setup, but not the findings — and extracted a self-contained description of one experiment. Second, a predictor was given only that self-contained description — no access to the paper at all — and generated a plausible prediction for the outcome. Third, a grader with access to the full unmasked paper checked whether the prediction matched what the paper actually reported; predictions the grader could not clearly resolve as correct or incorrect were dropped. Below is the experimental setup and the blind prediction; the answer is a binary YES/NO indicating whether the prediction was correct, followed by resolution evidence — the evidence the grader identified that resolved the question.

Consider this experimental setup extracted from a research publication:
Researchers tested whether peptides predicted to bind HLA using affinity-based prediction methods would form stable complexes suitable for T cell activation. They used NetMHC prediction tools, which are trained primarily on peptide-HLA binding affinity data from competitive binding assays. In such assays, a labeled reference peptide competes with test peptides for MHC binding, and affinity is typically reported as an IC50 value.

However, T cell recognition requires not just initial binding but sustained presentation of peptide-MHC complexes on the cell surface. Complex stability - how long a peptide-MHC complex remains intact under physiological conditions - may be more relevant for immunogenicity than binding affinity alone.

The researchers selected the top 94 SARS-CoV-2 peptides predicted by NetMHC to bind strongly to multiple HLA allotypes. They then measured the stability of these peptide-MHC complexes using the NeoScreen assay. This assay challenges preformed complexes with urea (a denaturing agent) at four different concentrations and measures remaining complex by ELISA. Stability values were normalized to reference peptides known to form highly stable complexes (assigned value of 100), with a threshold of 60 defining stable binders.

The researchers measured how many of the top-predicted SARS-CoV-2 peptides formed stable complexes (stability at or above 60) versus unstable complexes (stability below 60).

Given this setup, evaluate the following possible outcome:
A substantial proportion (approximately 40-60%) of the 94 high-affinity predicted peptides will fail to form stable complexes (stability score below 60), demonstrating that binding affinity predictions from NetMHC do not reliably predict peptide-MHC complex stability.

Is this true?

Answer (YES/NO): NO